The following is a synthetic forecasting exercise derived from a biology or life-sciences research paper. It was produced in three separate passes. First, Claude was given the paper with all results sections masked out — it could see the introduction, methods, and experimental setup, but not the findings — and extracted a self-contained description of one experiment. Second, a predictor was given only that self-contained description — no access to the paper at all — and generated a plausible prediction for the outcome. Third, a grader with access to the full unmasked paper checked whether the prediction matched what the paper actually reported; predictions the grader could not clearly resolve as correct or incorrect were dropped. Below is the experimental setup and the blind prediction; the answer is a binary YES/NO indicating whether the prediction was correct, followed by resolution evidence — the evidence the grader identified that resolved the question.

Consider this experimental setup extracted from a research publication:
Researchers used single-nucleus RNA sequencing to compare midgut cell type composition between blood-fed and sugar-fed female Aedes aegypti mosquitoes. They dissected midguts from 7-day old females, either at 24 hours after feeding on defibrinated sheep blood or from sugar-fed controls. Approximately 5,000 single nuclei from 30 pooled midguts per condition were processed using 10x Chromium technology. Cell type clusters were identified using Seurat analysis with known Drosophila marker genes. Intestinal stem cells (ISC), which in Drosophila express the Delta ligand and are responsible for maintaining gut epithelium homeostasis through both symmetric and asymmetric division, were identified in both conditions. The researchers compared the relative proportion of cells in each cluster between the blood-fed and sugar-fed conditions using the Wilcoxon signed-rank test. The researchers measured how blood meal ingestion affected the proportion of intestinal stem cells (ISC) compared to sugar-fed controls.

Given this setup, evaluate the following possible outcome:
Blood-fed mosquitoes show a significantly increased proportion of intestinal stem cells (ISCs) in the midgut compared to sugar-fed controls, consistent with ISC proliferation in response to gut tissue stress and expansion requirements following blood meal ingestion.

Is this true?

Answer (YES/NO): YES